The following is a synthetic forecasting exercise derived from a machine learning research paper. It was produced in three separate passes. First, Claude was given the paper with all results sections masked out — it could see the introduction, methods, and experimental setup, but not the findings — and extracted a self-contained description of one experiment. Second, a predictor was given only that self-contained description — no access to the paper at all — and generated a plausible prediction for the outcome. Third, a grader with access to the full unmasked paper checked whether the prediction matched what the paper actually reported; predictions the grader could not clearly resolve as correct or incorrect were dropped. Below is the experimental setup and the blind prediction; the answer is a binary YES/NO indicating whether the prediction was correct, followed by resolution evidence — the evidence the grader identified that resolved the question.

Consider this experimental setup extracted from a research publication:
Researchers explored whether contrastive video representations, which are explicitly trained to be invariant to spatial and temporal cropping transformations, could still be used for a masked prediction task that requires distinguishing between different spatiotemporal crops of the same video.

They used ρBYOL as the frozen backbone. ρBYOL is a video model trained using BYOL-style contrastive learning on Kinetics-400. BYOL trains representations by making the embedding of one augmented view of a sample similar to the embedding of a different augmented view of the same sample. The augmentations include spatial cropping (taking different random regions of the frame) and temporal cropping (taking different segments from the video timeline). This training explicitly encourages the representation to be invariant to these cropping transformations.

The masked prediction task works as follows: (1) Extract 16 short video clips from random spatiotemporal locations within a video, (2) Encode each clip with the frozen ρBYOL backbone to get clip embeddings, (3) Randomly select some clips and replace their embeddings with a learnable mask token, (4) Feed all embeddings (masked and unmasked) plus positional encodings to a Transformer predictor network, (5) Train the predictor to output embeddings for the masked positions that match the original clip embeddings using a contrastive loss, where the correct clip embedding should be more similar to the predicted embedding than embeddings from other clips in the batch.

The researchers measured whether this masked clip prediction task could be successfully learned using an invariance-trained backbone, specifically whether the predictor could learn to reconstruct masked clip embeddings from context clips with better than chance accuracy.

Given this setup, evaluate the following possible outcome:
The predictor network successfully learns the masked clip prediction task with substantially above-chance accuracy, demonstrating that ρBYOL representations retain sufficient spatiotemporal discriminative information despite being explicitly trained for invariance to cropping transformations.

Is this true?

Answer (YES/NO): YES